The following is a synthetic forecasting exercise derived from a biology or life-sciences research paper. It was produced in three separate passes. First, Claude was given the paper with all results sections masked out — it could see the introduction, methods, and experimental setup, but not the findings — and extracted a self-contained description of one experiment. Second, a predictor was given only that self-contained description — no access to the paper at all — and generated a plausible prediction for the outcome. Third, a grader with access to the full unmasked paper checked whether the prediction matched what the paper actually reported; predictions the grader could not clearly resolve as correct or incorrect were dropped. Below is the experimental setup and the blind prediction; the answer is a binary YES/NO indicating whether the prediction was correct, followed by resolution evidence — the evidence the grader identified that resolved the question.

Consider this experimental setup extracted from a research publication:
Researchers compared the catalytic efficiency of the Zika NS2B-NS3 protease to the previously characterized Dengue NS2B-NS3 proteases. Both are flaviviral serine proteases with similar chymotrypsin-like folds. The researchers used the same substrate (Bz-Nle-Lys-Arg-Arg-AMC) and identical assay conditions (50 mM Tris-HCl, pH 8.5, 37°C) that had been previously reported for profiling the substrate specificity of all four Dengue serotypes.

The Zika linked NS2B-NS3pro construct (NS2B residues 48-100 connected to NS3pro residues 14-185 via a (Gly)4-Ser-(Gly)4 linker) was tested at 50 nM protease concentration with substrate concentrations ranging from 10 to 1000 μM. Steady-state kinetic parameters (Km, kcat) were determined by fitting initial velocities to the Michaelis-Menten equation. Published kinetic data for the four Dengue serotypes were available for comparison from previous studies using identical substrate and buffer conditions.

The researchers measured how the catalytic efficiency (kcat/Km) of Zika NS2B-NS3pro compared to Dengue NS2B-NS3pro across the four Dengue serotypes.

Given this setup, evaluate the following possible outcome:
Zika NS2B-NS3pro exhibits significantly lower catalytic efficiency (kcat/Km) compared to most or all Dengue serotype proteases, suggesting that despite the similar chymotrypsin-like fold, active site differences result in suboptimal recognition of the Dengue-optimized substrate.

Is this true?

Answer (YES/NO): NO